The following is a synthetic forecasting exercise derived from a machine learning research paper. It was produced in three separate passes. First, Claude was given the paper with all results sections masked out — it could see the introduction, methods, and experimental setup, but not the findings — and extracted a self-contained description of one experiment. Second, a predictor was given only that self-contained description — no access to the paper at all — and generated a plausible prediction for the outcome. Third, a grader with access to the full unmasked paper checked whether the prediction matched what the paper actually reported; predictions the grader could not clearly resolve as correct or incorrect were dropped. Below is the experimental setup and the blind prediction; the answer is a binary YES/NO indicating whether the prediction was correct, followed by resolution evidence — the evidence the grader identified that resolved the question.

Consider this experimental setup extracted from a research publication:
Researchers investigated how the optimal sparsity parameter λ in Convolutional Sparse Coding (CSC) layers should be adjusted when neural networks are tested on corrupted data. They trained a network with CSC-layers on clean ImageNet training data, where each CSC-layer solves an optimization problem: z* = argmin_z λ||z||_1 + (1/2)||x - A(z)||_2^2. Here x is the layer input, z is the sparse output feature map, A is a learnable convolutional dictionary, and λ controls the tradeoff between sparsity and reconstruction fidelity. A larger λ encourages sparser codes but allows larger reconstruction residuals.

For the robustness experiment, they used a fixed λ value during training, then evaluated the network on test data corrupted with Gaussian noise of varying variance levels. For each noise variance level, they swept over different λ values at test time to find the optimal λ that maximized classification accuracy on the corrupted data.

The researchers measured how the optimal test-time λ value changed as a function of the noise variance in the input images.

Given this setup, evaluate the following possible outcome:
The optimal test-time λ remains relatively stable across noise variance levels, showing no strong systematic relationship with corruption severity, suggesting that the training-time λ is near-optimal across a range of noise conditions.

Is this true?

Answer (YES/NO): NO